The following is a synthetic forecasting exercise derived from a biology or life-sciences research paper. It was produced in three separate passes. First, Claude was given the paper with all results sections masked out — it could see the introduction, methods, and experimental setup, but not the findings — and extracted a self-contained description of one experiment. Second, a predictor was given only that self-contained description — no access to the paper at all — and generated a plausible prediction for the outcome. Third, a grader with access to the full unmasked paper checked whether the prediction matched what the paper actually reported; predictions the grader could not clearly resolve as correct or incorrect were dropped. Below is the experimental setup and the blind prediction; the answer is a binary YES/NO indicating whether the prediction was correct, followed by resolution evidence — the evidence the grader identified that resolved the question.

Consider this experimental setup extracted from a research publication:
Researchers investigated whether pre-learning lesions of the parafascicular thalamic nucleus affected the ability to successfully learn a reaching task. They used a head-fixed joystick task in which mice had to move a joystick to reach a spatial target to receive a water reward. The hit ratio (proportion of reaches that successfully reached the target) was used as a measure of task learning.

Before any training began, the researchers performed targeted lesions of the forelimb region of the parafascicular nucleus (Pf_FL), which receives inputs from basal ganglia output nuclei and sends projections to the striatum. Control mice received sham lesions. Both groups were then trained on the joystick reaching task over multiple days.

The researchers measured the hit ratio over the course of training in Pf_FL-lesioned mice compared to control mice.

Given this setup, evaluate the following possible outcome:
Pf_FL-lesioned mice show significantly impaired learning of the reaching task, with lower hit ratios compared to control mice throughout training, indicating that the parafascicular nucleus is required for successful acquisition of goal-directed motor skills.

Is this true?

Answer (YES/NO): YES